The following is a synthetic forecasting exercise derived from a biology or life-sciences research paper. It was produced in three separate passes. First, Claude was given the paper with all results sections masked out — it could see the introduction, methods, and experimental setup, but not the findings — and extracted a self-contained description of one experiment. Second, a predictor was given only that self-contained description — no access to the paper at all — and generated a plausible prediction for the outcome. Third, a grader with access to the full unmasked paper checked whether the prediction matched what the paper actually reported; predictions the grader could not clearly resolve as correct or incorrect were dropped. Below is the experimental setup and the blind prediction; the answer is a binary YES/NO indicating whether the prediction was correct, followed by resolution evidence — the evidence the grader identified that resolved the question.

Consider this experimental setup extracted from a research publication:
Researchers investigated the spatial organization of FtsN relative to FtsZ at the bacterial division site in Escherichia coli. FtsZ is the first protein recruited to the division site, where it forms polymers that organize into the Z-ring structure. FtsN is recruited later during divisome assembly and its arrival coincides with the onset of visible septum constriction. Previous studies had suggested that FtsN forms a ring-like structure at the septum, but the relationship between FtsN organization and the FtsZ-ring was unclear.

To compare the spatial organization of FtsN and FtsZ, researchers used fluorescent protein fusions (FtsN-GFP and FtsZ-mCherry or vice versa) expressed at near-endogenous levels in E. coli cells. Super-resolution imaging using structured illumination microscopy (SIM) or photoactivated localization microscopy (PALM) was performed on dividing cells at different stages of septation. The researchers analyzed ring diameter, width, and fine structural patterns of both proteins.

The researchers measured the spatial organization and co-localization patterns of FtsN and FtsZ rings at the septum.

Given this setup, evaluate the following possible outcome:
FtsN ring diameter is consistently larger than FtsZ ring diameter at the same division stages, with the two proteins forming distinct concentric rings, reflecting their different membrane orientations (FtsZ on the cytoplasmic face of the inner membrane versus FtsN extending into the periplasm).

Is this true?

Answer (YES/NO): NO